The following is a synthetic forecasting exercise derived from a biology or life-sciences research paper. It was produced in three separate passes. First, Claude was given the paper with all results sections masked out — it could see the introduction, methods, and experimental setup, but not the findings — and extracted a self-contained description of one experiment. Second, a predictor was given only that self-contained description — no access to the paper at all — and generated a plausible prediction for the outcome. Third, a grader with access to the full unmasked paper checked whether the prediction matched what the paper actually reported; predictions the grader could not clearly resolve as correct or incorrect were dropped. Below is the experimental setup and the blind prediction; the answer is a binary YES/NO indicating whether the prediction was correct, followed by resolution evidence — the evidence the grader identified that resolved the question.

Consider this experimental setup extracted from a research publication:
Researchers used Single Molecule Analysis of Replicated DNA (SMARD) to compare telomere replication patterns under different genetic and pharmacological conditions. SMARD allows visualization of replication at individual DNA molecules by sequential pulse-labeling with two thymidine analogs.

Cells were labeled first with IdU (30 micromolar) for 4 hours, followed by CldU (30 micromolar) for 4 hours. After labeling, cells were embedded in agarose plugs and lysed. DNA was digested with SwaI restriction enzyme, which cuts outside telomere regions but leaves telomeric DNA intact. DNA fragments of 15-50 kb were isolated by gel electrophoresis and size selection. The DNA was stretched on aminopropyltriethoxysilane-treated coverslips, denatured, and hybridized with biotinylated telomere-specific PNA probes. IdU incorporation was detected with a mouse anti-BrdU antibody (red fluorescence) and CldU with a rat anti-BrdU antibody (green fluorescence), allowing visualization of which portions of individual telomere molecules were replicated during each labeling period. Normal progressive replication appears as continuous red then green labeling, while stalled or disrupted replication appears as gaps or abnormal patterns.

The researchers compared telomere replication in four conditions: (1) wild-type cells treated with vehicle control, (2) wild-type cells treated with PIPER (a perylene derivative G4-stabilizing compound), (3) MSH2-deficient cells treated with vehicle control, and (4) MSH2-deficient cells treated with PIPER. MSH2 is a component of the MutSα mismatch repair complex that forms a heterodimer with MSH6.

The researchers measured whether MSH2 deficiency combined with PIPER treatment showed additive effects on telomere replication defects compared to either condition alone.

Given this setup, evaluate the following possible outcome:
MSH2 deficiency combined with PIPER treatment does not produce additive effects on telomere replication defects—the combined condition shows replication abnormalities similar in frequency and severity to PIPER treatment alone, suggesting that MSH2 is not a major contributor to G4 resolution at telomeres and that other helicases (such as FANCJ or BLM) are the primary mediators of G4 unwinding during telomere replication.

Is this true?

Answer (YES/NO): NO